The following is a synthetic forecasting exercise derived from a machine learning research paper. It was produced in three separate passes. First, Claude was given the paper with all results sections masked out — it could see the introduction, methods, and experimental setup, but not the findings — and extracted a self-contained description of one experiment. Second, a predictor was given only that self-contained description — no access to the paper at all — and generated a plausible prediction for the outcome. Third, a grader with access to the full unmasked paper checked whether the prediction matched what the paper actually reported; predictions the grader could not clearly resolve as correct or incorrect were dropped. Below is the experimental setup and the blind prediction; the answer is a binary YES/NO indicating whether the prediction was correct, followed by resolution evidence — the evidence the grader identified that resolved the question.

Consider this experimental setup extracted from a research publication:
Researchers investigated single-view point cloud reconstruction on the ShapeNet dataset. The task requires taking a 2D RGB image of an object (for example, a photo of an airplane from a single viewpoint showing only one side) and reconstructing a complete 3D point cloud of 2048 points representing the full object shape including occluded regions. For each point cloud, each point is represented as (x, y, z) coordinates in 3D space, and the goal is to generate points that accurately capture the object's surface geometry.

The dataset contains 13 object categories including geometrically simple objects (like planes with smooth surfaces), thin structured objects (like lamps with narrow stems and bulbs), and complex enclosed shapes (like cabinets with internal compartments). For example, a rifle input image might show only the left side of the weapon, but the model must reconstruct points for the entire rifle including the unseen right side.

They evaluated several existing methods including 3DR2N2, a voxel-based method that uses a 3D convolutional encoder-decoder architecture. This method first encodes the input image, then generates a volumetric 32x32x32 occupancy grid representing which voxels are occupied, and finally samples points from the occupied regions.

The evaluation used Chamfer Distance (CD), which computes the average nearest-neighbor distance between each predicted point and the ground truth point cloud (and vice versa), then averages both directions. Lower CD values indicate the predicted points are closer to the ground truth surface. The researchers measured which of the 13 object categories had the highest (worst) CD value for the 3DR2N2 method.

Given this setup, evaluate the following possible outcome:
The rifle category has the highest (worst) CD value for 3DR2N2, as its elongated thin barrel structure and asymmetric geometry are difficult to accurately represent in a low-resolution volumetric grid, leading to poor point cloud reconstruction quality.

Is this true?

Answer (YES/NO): NO